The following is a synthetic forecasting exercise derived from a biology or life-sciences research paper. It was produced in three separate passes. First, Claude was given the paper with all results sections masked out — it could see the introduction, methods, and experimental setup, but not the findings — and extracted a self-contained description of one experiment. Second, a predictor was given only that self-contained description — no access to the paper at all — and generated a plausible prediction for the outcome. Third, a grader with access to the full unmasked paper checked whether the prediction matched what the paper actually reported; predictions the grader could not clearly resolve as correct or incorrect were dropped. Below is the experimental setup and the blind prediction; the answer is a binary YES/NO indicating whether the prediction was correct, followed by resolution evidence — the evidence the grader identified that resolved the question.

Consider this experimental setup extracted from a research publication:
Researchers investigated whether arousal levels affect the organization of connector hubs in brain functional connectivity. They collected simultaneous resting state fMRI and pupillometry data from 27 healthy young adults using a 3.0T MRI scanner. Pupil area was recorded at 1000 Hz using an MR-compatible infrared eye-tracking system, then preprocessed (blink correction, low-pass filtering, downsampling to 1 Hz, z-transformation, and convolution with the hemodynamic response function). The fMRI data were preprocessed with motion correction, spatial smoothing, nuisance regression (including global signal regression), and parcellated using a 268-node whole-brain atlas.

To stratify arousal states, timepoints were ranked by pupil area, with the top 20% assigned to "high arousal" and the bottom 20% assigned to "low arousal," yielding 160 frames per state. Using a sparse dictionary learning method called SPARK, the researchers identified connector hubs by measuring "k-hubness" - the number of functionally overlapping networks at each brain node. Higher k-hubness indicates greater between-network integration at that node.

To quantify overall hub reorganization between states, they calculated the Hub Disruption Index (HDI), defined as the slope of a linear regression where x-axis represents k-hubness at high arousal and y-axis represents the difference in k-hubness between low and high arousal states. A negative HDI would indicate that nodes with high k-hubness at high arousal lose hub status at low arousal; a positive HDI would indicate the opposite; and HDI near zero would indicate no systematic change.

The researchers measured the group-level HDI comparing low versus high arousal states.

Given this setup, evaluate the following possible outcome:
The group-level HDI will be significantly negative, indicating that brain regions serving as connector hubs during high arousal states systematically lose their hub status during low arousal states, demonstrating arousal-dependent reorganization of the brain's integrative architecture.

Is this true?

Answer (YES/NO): YES